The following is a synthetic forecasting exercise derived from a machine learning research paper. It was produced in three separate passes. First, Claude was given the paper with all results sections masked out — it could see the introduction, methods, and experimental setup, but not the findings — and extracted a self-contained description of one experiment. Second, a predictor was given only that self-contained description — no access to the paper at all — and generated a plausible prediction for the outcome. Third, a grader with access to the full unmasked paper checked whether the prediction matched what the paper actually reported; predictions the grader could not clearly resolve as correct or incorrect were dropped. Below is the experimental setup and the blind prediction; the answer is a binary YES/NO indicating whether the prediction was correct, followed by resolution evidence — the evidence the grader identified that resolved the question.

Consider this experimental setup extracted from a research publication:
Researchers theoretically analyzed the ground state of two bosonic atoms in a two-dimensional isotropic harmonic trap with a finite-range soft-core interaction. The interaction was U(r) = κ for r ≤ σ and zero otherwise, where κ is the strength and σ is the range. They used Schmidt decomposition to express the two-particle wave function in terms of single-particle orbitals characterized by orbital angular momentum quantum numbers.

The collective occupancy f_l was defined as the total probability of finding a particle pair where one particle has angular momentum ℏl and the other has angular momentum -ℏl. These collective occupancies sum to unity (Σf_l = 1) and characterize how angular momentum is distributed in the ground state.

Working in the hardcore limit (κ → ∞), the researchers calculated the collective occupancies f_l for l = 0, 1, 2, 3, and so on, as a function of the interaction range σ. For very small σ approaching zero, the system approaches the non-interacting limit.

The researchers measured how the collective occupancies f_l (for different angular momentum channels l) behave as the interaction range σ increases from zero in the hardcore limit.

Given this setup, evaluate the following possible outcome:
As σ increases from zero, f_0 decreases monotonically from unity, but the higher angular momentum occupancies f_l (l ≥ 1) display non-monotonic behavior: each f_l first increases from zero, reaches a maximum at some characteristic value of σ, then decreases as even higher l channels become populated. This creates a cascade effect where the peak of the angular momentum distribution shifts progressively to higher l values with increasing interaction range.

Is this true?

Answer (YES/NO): YES